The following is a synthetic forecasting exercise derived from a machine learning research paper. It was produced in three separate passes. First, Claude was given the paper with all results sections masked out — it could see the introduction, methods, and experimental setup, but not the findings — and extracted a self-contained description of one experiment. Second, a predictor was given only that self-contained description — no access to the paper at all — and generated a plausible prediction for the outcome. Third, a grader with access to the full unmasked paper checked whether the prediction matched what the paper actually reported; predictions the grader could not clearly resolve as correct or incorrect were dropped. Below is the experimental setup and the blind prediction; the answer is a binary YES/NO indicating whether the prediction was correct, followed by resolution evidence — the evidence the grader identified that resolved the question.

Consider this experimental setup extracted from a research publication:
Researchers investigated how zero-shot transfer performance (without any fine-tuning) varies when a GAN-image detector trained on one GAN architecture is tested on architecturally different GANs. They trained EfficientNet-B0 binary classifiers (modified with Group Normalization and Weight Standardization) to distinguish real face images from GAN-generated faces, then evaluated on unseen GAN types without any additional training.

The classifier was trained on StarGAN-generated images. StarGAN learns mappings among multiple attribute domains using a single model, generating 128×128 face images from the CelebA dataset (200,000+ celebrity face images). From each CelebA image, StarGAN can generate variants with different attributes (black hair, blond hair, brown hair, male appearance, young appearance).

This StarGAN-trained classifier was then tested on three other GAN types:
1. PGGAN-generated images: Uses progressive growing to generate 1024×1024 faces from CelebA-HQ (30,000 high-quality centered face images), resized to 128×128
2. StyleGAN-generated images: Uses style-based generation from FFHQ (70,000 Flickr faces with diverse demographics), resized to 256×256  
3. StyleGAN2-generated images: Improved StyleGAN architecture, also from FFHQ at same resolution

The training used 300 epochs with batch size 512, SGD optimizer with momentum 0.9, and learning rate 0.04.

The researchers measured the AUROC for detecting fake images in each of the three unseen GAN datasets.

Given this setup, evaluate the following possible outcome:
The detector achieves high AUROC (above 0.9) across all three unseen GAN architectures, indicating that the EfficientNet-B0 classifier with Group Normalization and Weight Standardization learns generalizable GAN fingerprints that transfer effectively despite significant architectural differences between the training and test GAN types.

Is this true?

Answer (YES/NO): NO